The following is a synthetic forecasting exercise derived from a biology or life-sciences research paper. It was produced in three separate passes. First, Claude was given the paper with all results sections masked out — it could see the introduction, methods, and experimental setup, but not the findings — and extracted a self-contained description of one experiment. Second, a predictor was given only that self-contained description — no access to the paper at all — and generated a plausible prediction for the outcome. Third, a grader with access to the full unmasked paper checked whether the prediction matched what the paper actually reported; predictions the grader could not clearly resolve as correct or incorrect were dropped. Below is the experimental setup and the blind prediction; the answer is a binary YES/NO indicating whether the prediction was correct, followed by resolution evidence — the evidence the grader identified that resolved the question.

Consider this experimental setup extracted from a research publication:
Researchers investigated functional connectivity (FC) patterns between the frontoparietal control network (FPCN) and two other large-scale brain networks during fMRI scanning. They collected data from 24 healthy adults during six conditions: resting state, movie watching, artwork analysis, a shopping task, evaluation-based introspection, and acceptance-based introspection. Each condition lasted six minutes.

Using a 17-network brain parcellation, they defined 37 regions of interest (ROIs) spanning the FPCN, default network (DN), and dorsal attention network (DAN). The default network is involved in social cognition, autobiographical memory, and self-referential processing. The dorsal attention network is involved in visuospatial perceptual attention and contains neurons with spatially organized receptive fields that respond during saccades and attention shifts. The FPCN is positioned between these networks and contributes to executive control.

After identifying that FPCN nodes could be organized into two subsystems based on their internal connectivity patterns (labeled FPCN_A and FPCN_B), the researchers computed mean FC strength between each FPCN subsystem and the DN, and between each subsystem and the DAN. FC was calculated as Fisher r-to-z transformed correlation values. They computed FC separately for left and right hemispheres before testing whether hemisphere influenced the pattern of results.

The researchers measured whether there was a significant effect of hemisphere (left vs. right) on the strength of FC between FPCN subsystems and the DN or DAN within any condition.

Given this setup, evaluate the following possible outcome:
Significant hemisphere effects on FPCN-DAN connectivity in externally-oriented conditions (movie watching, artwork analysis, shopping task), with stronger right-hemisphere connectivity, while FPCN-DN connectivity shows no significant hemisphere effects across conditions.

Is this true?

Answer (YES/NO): NO